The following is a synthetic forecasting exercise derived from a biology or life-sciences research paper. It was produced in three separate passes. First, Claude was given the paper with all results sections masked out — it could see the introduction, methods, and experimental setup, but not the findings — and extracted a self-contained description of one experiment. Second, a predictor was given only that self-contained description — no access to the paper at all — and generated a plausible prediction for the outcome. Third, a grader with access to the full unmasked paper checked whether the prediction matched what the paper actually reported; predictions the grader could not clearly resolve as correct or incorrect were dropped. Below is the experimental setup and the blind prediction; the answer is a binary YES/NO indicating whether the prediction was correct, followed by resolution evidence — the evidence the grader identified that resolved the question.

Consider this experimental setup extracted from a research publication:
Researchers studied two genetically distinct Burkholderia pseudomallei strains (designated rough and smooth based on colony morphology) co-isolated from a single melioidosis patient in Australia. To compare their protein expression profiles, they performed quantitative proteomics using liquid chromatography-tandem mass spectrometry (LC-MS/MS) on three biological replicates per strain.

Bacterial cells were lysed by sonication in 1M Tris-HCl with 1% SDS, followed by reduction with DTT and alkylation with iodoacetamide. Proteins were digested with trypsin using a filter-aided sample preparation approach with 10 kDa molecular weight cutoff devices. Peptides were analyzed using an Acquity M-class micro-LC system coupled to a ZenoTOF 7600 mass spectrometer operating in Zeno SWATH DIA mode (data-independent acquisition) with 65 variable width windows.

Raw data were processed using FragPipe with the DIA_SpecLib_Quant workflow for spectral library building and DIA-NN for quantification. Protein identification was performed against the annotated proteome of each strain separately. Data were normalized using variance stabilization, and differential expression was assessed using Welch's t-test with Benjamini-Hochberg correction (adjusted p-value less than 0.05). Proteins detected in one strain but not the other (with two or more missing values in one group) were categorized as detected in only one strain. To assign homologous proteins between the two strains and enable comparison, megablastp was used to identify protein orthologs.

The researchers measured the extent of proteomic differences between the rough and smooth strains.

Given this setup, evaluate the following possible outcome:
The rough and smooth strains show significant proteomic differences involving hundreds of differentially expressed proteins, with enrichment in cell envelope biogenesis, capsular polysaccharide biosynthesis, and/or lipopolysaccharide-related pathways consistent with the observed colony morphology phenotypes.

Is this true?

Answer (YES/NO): YES